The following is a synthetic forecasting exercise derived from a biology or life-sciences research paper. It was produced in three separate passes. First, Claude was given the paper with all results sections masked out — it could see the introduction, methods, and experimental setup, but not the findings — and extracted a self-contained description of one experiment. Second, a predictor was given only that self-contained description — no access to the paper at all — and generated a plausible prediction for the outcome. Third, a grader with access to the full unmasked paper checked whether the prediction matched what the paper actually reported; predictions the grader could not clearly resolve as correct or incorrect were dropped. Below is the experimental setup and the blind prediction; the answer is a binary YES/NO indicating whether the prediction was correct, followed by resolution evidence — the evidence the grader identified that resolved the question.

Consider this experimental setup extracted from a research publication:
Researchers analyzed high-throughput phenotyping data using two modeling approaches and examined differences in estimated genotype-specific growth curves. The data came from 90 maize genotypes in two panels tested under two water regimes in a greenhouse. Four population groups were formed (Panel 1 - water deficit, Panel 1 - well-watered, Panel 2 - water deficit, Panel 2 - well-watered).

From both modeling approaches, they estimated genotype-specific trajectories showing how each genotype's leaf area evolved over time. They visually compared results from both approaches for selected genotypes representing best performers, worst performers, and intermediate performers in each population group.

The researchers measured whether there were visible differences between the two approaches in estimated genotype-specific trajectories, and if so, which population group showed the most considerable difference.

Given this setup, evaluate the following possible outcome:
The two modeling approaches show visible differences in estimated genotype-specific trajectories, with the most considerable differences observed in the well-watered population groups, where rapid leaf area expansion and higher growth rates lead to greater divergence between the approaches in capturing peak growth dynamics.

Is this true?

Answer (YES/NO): NO